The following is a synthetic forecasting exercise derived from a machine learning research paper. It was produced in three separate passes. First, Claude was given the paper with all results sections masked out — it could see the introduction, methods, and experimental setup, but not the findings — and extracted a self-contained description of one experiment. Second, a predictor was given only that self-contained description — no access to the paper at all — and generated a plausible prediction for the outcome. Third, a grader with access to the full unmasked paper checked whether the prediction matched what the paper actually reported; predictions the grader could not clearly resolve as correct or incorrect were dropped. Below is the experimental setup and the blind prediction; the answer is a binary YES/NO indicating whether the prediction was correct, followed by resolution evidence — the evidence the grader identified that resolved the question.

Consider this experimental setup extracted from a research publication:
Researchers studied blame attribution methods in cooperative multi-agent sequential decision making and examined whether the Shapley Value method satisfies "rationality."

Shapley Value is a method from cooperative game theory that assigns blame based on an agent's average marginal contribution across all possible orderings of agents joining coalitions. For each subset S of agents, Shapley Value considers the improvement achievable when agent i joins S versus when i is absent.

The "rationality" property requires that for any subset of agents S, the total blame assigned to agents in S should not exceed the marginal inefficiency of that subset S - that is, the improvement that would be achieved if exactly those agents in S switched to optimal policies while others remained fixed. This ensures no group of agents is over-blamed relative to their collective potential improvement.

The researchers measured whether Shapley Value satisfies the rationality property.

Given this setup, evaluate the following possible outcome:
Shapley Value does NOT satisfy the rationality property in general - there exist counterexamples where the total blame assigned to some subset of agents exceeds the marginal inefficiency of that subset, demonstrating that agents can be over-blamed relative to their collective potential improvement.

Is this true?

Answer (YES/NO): YES